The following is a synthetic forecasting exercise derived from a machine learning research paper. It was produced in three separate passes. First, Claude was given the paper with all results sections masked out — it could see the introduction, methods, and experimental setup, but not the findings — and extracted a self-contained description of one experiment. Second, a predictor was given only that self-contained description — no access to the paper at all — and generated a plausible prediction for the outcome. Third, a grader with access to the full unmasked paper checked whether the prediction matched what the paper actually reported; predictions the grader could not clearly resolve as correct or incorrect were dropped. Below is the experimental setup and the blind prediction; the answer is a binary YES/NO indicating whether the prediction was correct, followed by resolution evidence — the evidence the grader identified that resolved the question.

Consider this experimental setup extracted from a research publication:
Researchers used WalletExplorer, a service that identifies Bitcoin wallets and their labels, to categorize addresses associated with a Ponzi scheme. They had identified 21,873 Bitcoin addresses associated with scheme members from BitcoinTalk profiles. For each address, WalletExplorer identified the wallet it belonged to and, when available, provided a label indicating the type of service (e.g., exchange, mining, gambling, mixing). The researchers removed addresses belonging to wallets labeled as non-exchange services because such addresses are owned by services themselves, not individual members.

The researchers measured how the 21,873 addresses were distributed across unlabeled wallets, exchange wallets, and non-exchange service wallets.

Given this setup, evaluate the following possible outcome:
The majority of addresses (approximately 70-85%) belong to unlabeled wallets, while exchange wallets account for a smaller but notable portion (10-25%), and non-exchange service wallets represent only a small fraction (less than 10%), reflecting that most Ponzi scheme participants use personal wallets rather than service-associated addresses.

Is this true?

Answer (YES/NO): NO